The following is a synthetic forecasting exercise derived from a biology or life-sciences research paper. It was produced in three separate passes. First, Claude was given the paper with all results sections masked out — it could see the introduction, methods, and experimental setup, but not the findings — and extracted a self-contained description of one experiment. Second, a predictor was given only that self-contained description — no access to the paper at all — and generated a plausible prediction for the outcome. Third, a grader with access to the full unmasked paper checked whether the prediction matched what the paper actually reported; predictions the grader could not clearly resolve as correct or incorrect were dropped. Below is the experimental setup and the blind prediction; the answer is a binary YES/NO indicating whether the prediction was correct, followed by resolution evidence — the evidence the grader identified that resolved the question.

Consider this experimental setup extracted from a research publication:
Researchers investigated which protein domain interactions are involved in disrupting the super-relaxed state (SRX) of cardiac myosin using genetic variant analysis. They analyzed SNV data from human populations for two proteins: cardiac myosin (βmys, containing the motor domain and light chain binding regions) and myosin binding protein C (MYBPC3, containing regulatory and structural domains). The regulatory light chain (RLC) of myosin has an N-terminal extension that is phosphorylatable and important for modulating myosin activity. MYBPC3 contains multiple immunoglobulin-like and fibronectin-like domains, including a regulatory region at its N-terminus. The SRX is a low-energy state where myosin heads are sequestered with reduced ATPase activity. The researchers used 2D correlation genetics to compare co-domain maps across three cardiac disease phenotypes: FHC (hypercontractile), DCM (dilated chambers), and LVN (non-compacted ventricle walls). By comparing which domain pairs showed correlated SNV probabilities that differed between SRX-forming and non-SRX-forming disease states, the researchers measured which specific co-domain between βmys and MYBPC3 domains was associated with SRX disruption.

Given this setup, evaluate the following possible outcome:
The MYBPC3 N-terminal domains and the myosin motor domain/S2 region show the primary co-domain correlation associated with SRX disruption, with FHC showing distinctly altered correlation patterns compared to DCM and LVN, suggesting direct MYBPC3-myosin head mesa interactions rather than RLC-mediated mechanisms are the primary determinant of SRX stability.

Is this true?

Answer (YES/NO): NO